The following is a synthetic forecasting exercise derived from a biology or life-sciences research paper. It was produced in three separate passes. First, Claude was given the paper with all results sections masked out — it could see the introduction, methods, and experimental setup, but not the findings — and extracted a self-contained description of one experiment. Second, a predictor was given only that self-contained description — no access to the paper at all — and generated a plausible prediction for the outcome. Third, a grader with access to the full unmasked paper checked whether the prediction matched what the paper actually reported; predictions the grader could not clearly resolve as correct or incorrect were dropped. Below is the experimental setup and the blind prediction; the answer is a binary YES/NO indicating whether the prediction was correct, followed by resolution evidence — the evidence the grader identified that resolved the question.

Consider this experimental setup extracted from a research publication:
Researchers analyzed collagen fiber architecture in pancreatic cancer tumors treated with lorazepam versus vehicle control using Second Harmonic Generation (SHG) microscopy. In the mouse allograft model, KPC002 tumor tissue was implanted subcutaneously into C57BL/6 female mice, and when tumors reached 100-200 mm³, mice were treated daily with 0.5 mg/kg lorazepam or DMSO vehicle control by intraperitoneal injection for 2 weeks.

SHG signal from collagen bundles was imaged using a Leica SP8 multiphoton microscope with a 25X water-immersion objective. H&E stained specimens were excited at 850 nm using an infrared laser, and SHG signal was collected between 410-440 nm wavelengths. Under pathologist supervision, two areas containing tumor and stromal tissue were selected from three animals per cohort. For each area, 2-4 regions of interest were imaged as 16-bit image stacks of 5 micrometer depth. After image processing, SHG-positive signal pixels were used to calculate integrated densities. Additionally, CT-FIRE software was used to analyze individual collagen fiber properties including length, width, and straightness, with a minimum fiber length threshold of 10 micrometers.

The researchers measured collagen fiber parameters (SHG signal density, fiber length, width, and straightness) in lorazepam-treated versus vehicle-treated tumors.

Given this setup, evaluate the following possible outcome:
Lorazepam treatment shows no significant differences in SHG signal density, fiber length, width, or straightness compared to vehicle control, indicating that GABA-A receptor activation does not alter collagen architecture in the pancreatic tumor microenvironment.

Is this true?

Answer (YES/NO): NO